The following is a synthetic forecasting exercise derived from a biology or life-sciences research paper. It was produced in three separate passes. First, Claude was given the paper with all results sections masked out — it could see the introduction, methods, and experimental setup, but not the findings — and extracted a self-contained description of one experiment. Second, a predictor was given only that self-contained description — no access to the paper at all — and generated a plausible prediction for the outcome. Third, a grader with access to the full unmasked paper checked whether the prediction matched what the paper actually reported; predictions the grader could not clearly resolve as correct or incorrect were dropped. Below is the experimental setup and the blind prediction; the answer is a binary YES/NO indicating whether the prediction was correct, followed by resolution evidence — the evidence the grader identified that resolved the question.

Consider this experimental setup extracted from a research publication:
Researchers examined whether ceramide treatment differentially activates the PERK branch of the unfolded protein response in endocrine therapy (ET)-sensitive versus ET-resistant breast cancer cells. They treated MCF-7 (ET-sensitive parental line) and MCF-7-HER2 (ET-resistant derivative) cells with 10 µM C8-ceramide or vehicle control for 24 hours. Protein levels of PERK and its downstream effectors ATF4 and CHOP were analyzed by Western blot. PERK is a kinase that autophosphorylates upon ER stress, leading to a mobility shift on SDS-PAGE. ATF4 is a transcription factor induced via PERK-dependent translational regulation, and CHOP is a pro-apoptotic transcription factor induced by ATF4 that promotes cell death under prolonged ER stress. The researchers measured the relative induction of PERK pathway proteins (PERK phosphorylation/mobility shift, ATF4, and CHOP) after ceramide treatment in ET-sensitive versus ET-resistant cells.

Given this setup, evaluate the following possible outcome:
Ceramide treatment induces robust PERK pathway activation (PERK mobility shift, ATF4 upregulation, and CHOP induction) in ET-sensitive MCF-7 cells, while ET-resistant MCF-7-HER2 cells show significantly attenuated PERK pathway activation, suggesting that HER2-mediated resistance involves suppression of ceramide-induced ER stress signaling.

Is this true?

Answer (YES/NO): NO